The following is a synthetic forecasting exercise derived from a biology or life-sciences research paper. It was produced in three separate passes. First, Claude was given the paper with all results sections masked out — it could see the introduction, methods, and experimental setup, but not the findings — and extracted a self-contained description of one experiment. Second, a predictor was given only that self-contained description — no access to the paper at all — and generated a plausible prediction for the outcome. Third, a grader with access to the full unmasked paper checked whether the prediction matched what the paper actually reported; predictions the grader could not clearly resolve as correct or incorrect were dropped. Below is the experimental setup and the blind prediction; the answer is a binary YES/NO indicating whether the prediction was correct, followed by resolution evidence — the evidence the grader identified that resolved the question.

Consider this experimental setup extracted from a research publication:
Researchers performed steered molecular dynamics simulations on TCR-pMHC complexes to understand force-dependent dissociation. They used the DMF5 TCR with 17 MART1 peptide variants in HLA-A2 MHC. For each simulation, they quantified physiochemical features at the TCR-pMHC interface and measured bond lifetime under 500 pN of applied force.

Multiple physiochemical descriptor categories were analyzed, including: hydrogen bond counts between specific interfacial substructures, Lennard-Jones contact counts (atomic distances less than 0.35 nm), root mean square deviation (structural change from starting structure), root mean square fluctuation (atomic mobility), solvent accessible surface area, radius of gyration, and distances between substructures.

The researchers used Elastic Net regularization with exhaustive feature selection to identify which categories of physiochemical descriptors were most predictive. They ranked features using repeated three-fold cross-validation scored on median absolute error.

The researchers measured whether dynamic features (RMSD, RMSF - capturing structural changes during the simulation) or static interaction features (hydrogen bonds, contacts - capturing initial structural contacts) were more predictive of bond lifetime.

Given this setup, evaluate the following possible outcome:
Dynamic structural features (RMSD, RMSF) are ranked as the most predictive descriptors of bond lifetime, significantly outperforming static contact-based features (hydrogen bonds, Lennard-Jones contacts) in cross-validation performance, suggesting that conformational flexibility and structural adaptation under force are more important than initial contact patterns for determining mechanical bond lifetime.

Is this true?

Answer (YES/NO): NO